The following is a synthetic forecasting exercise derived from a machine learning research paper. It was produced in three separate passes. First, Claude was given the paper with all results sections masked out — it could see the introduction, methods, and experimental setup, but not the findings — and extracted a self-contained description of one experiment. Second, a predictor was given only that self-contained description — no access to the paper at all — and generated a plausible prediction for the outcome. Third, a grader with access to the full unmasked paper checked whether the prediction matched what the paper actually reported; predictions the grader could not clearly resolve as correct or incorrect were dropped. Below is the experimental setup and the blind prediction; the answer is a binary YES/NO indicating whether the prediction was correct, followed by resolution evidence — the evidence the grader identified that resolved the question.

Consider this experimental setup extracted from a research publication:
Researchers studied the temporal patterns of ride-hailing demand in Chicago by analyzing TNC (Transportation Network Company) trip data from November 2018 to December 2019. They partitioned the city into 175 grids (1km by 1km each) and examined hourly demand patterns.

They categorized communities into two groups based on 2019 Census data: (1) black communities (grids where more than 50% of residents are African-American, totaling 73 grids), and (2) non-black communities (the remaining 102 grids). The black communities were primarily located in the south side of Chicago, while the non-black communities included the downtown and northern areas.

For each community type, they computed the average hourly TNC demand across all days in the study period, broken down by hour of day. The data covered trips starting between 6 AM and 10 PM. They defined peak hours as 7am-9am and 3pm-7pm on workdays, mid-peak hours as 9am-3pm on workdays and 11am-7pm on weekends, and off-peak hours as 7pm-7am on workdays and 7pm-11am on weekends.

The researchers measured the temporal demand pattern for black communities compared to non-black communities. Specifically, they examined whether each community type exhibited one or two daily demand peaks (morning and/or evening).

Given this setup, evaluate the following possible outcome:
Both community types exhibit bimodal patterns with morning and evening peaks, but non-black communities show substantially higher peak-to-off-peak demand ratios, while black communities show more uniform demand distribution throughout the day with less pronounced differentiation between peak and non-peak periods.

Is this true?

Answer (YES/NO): NO